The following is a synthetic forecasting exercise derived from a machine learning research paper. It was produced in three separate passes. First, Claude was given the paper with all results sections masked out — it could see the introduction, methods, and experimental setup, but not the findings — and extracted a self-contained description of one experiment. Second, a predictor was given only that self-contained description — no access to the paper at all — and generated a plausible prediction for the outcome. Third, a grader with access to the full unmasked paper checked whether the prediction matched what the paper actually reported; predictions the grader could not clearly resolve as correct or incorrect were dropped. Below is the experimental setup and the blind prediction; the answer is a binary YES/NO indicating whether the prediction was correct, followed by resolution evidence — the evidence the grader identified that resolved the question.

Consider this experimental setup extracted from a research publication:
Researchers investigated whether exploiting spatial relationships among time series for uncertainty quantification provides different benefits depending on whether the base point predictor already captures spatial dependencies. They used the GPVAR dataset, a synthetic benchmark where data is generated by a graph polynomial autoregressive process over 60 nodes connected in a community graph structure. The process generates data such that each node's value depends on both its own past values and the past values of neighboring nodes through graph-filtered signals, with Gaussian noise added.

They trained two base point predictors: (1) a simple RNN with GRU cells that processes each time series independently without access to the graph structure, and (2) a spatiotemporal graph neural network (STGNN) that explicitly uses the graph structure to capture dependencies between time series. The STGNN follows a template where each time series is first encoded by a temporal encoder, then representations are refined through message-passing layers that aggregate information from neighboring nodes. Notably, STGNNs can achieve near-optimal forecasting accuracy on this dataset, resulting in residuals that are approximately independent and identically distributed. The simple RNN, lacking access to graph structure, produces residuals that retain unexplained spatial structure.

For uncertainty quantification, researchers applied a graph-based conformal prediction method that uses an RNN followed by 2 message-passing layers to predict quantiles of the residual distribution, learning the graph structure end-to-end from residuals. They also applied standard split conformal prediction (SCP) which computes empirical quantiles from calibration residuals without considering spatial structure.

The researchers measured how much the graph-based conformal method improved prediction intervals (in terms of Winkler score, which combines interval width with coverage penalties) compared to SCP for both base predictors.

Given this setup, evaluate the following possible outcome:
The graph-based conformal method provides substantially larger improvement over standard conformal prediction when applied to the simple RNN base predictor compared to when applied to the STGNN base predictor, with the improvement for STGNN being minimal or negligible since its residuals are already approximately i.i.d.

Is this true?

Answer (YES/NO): YES